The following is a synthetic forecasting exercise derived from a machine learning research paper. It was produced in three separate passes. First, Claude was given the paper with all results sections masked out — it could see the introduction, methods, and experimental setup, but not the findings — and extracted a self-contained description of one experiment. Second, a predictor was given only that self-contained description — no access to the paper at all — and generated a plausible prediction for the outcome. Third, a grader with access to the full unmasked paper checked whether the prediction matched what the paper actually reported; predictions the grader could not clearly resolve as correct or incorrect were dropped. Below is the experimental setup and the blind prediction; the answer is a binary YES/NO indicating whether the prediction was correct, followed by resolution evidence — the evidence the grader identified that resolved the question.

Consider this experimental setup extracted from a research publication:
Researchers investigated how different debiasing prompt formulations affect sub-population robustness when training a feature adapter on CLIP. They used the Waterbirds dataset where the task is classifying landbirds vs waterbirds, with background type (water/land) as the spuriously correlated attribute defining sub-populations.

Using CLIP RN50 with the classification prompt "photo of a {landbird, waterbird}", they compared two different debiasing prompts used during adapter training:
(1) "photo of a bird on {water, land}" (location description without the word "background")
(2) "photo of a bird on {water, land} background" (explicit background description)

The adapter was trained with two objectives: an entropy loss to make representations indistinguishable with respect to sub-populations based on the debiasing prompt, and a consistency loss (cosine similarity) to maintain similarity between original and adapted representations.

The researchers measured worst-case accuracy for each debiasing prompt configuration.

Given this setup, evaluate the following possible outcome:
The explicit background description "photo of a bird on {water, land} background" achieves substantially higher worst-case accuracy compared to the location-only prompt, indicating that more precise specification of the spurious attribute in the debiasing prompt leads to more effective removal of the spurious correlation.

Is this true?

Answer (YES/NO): YES